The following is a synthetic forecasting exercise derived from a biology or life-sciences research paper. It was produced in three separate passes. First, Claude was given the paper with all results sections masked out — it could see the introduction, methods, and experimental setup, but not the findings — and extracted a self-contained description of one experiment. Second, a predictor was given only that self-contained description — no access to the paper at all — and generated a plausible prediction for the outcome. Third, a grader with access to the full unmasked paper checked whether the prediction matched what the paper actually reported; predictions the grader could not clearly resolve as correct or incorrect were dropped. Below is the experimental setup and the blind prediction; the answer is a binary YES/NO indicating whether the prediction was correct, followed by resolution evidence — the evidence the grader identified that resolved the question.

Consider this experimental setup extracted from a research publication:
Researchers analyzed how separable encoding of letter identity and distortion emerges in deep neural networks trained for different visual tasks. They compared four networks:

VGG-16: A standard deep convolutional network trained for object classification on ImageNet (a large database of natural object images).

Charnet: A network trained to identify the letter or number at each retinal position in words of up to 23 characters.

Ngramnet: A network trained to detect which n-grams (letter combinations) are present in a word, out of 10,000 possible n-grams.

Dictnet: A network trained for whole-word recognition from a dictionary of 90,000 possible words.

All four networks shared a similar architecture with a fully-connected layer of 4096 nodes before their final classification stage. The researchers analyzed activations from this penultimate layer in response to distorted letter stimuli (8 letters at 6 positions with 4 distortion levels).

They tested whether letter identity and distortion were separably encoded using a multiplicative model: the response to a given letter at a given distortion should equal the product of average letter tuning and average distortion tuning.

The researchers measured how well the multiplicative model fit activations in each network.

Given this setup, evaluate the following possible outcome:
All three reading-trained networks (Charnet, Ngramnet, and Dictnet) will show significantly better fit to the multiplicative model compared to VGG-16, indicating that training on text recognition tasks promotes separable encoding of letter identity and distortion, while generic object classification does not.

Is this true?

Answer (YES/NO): YES